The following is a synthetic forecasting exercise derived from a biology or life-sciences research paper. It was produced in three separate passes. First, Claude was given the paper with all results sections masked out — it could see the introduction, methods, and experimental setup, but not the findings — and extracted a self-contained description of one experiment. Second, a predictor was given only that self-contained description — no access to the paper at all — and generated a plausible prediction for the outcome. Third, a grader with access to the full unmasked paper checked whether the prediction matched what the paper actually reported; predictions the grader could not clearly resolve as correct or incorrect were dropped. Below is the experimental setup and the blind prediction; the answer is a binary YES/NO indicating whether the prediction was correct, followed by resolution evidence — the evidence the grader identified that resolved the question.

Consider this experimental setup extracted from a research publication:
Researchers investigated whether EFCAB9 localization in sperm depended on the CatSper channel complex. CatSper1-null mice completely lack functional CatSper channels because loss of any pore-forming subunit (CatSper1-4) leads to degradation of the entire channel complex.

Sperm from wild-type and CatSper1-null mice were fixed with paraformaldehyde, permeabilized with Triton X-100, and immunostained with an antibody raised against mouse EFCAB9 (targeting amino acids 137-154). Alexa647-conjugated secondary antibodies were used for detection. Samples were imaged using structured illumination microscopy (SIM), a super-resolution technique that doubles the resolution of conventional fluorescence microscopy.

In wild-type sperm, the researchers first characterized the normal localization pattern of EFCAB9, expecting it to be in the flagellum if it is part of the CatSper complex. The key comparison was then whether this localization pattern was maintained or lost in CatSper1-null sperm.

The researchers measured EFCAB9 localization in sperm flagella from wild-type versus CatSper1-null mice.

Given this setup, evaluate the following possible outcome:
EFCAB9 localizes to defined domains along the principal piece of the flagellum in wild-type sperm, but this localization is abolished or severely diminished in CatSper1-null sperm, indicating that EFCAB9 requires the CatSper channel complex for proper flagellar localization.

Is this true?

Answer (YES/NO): YES